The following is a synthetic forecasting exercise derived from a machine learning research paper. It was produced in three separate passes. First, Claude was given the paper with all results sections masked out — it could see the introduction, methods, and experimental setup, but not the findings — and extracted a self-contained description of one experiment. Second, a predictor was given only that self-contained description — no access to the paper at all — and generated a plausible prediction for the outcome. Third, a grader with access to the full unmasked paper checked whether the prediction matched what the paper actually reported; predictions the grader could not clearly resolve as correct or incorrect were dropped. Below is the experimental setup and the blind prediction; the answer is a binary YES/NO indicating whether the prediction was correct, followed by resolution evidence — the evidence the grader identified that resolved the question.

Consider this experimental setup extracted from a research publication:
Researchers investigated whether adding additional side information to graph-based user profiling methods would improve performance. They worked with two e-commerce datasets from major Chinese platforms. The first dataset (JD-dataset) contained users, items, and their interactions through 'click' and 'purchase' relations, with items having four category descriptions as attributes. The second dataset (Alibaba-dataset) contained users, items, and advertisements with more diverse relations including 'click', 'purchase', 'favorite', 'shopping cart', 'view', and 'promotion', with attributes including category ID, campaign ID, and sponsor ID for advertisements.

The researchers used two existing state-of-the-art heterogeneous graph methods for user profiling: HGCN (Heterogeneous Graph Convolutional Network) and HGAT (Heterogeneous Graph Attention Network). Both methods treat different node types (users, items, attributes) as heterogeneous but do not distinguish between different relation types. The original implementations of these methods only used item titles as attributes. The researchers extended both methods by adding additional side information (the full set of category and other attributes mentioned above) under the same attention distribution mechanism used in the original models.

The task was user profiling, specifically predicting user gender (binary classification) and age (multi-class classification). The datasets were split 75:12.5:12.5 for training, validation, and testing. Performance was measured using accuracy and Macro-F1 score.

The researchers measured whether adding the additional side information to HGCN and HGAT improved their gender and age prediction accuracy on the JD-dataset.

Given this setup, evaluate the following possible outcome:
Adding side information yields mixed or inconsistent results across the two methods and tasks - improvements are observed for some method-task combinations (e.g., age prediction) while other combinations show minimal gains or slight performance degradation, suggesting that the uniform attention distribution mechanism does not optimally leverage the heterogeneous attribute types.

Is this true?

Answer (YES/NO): NO